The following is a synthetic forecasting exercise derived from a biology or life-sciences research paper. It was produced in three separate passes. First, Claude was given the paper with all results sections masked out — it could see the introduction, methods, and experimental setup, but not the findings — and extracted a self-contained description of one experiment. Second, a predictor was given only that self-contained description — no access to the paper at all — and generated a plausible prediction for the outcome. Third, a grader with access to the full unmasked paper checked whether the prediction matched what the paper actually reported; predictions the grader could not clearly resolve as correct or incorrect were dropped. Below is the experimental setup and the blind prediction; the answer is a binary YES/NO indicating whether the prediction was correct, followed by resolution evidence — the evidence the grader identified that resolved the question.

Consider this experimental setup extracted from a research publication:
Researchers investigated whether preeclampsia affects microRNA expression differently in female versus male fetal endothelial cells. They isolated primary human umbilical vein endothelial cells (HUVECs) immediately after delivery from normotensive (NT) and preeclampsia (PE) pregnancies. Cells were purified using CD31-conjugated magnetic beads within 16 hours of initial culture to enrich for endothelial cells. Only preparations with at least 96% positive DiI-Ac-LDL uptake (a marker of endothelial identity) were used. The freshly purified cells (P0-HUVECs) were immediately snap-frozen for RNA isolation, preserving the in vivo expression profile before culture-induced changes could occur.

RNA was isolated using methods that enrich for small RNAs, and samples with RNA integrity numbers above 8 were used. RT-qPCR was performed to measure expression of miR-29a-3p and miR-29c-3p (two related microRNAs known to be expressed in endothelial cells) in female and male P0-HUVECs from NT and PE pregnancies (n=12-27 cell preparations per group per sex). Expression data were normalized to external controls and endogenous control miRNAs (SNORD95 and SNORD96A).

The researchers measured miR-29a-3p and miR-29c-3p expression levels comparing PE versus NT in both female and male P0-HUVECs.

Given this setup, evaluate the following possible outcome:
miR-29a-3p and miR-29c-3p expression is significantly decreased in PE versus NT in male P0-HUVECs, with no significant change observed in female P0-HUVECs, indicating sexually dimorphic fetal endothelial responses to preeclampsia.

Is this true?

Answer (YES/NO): YES